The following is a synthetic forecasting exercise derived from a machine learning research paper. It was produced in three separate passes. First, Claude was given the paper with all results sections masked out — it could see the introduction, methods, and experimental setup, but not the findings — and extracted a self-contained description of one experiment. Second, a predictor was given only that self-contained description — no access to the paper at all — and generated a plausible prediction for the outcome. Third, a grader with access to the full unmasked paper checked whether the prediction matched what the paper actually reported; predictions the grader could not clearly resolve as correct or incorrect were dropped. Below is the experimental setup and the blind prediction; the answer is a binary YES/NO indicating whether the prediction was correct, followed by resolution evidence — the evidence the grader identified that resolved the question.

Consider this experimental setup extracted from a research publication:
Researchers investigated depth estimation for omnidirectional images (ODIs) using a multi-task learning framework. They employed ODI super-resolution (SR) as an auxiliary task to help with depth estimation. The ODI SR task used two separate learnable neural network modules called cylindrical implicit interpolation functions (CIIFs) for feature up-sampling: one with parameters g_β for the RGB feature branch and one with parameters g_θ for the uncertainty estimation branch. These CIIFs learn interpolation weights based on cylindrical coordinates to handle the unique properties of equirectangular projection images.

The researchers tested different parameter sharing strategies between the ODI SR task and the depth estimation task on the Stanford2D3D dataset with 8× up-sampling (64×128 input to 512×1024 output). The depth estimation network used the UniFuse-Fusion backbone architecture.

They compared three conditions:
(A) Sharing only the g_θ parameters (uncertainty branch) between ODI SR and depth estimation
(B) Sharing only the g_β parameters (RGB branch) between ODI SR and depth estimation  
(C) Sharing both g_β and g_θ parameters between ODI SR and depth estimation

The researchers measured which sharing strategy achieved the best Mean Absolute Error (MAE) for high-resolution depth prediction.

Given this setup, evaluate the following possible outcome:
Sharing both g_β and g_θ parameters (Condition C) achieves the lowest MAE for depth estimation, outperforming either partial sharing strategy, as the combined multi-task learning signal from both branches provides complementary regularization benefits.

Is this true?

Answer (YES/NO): NO